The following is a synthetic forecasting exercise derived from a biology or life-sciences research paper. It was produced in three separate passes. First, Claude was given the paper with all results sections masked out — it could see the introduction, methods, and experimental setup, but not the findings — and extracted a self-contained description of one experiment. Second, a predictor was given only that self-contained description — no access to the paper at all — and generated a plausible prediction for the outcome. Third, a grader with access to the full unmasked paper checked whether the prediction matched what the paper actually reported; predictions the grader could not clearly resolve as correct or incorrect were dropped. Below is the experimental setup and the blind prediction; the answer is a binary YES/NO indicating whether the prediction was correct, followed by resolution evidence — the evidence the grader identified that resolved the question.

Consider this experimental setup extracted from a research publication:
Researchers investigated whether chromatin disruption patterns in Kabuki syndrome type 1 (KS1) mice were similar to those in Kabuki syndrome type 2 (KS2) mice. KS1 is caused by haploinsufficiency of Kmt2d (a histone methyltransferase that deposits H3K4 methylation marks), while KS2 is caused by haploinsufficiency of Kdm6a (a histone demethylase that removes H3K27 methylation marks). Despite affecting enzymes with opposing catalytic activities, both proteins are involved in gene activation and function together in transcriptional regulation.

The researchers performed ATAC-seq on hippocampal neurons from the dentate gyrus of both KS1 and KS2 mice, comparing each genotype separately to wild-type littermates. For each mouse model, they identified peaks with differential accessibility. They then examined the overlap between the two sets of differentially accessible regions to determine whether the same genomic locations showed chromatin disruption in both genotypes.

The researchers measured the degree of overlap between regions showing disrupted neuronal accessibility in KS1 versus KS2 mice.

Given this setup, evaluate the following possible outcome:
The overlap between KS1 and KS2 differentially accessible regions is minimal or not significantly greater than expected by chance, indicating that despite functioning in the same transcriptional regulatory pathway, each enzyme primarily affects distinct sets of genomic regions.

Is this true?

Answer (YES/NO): NO